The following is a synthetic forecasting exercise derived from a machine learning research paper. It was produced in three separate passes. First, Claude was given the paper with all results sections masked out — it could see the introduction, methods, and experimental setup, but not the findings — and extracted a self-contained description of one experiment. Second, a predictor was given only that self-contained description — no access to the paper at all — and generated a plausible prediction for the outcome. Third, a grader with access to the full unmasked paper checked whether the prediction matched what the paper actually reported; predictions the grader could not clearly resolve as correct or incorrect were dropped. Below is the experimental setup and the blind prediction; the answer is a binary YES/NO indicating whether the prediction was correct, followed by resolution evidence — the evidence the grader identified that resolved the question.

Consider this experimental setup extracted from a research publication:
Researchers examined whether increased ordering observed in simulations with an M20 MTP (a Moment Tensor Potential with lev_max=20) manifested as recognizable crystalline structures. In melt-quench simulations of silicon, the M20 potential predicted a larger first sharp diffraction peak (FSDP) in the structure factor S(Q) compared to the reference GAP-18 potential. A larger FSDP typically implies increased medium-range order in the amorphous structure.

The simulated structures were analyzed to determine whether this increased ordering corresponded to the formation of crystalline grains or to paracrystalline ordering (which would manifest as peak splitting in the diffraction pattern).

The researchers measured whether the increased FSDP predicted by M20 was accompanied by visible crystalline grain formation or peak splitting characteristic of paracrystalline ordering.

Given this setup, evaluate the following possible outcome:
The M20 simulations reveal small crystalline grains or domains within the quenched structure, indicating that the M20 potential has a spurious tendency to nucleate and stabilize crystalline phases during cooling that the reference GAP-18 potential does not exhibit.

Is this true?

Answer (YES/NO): NO